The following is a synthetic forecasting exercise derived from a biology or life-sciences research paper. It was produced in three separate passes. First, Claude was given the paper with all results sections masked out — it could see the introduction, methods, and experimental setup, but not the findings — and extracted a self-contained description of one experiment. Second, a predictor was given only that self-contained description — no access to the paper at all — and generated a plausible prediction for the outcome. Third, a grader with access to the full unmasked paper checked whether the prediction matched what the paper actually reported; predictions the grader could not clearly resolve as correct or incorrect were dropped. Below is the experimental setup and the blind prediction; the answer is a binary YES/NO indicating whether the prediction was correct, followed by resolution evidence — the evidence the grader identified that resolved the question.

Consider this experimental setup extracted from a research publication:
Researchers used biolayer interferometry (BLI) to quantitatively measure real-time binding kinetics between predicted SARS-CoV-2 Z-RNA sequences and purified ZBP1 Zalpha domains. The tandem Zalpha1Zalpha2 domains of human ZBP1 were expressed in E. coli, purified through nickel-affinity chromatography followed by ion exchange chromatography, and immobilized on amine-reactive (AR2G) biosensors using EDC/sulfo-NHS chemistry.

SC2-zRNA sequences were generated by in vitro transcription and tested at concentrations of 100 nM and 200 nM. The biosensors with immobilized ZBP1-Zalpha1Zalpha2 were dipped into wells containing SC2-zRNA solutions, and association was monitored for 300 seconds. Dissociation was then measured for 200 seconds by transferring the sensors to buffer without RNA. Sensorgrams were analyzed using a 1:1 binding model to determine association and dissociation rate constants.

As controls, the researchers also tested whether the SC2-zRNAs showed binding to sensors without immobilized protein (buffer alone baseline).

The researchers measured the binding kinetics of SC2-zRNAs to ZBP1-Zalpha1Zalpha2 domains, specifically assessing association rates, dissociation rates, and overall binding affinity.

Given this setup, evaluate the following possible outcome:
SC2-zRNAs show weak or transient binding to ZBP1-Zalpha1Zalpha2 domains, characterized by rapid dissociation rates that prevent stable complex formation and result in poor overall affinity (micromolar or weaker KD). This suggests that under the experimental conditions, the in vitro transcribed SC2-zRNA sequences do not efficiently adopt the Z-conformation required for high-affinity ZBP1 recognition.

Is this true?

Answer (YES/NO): NO